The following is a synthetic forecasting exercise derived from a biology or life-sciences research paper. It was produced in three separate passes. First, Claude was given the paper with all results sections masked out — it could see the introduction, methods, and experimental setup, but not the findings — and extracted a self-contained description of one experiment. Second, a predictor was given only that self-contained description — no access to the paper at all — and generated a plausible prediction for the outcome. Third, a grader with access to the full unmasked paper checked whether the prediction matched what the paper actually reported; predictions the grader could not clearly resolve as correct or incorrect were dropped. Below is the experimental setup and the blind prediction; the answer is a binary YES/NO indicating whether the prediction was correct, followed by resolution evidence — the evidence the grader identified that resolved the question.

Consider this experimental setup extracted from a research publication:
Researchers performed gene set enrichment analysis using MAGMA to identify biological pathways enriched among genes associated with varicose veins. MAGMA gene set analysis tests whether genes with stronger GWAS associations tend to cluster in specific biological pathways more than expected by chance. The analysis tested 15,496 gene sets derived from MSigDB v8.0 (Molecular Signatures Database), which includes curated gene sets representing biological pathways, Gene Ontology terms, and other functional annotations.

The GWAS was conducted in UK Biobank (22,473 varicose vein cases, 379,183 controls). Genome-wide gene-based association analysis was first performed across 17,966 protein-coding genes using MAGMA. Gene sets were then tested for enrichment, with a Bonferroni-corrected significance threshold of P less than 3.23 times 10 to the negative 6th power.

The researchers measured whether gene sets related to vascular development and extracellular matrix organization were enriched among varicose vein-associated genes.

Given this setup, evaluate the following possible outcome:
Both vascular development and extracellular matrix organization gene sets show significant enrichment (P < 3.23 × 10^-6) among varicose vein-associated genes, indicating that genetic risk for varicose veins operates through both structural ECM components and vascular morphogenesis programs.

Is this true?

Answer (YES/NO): NO